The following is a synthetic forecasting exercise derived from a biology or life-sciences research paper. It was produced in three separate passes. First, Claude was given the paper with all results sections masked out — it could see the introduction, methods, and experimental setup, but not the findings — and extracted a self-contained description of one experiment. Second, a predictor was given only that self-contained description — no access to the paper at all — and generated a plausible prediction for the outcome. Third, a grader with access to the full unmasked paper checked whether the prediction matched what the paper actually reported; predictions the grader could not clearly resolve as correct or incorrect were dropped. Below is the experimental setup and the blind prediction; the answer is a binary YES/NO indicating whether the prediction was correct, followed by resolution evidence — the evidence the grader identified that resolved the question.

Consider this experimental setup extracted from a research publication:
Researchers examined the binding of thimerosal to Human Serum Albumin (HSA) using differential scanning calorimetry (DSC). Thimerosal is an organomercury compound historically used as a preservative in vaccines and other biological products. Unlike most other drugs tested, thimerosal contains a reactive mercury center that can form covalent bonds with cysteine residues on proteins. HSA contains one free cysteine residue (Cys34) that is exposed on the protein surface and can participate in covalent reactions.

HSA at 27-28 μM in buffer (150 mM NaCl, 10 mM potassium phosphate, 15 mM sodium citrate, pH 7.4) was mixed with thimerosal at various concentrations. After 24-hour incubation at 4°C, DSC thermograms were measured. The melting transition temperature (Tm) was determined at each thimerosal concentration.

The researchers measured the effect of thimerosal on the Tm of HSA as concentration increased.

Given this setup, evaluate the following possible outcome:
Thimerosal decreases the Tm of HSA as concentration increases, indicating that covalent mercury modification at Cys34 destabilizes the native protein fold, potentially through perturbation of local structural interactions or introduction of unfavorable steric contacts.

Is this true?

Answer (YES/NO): NO